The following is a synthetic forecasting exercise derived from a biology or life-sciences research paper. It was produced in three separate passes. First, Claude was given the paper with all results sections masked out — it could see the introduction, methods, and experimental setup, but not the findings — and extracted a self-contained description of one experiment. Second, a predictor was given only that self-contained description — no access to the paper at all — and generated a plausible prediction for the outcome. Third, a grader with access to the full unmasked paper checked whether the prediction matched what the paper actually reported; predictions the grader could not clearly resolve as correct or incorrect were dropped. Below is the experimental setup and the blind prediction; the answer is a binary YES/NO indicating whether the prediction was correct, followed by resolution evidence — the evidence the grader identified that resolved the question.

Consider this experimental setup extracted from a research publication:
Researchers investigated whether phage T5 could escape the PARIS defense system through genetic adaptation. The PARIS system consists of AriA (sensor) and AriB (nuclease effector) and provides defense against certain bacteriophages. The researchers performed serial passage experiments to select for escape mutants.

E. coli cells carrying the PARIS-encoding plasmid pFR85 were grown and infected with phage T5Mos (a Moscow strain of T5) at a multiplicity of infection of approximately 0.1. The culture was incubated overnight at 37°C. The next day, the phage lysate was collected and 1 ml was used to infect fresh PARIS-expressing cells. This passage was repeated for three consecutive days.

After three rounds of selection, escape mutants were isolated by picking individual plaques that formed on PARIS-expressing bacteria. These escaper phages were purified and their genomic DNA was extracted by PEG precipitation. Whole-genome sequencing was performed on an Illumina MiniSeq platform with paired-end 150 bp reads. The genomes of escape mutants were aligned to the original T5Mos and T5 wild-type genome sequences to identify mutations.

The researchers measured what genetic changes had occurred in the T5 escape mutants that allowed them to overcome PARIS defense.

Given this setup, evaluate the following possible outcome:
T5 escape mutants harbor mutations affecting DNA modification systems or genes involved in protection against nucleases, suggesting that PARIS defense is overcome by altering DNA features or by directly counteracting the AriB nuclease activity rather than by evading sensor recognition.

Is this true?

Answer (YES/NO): NO